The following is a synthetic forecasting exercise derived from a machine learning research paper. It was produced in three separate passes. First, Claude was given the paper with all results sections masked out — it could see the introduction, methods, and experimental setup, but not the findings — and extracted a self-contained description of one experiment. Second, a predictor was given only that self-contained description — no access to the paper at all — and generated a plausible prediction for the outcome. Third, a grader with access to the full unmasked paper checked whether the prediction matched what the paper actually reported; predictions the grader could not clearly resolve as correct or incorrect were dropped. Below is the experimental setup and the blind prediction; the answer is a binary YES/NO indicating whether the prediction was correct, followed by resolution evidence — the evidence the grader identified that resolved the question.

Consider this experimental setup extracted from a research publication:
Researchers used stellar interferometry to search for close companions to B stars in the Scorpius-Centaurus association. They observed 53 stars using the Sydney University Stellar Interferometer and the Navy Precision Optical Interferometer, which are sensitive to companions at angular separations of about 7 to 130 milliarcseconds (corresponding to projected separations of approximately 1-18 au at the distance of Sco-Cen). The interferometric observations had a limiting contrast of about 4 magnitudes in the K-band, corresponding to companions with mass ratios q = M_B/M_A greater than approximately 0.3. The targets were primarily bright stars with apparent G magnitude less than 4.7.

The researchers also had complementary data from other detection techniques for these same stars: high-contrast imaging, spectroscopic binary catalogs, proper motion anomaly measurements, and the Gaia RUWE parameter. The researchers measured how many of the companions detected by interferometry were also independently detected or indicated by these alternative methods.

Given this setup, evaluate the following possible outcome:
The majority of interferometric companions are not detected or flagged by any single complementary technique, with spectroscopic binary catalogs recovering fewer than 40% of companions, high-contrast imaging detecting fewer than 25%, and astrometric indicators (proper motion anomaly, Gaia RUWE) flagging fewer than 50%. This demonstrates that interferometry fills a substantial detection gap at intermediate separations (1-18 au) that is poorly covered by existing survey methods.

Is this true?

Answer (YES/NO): NO